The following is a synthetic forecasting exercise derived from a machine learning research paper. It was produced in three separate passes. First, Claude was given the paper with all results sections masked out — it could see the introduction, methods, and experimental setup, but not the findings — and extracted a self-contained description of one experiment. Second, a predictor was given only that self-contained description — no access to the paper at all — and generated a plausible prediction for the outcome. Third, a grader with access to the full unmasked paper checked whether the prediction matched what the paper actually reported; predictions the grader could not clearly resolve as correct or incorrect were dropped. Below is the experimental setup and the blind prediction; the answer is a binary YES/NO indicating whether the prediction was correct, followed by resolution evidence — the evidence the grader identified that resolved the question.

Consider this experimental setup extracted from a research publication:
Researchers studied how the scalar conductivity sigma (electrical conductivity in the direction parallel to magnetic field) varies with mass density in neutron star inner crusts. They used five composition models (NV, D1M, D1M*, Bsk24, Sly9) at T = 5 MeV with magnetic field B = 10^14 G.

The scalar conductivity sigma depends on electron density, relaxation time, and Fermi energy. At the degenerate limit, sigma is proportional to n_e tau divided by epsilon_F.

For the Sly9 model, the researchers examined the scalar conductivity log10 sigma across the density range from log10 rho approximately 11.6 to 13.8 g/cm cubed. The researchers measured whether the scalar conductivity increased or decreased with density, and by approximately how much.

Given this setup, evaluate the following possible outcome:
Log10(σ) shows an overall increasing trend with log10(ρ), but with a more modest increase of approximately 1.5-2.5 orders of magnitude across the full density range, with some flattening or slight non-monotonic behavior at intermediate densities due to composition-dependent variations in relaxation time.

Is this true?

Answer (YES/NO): NO